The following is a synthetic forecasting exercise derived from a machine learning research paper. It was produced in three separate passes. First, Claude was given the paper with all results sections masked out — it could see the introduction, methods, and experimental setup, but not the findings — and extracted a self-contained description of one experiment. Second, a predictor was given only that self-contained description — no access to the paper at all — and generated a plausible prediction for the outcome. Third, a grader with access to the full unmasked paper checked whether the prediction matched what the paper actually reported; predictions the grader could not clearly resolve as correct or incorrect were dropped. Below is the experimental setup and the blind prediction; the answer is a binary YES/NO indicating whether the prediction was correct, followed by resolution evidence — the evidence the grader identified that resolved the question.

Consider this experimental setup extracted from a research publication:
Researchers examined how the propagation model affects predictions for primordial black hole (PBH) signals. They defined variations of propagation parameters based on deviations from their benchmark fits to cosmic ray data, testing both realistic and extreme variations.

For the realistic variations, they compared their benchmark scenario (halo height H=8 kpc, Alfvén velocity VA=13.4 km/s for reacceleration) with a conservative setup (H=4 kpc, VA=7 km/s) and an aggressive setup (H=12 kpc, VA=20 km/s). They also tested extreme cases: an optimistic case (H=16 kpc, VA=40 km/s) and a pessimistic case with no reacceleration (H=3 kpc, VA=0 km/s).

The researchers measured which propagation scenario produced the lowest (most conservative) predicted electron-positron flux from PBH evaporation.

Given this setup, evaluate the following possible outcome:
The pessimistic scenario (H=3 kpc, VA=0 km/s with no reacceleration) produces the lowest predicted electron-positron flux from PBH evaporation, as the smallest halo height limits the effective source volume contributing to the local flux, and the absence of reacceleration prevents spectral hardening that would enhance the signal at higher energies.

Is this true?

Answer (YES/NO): YES